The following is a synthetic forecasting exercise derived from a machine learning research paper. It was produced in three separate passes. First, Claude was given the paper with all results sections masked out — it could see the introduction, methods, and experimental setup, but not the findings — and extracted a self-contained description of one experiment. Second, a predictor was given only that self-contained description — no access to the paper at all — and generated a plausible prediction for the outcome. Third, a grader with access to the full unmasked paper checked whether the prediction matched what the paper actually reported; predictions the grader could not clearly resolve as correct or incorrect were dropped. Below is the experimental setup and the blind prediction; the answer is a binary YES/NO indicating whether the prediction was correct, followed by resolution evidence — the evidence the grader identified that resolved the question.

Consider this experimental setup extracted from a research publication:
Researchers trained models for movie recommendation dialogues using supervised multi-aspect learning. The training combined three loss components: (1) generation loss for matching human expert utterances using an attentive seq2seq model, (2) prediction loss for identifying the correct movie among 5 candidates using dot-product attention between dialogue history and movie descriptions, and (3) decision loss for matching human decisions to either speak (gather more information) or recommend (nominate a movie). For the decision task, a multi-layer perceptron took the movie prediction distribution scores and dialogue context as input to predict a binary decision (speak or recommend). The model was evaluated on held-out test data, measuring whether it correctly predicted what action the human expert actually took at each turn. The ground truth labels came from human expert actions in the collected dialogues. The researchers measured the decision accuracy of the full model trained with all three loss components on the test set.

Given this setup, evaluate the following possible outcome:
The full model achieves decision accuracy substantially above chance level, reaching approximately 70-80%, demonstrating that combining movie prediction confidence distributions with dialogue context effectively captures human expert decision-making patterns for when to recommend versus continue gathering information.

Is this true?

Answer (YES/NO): NO